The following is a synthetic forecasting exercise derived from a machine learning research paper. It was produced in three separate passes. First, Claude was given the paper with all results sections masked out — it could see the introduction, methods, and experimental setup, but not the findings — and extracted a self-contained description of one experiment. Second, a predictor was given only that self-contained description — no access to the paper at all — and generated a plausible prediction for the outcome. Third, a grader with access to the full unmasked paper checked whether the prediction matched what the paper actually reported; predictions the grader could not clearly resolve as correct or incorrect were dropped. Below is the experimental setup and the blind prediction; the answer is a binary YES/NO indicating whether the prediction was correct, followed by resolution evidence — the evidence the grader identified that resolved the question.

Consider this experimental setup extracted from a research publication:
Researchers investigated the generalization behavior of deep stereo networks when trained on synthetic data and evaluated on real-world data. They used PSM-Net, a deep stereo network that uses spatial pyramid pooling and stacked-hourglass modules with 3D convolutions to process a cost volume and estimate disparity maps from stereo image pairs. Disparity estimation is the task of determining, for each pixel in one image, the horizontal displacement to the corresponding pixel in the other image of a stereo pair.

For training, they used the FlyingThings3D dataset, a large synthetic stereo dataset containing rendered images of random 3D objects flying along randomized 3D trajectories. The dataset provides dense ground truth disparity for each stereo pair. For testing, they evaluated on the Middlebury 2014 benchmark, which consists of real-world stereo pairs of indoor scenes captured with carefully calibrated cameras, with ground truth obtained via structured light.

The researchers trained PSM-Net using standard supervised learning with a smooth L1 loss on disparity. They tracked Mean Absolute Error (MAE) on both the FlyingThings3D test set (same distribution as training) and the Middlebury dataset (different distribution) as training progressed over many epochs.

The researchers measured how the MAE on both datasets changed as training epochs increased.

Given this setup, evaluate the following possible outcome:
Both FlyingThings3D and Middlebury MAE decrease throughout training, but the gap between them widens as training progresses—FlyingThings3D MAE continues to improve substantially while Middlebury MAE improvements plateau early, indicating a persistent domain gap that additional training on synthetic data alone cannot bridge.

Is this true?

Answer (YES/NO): NO